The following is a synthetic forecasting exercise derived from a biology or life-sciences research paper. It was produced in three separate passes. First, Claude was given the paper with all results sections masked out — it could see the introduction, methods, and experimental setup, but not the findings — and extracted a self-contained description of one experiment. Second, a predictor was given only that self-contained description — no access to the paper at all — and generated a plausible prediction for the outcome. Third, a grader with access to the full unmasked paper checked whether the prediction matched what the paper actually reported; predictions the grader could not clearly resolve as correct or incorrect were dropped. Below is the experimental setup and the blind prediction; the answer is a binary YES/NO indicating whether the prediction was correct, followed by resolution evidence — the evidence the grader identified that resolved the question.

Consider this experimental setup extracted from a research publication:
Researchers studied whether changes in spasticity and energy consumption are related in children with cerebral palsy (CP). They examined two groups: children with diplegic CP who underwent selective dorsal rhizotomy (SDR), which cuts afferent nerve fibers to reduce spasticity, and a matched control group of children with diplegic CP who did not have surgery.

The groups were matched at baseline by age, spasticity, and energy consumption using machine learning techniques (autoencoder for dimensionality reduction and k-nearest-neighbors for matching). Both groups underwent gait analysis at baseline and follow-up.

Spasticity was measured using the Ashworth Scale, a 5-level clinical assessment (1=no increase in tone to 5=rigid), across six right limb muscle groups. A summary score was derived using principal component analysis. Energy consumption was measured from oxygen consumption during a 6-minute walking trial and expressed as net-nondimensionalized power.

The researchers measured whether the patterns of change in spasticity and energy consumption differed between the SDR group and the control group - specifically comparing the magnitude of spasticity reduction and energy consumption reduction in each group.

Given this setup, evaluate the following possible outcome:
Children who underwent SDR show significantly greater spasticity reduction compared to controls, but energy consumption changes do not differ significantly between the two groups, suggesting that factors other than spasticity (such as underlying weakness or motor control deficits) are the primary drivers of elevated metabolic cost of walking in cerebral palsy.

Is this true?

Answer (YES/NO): YES